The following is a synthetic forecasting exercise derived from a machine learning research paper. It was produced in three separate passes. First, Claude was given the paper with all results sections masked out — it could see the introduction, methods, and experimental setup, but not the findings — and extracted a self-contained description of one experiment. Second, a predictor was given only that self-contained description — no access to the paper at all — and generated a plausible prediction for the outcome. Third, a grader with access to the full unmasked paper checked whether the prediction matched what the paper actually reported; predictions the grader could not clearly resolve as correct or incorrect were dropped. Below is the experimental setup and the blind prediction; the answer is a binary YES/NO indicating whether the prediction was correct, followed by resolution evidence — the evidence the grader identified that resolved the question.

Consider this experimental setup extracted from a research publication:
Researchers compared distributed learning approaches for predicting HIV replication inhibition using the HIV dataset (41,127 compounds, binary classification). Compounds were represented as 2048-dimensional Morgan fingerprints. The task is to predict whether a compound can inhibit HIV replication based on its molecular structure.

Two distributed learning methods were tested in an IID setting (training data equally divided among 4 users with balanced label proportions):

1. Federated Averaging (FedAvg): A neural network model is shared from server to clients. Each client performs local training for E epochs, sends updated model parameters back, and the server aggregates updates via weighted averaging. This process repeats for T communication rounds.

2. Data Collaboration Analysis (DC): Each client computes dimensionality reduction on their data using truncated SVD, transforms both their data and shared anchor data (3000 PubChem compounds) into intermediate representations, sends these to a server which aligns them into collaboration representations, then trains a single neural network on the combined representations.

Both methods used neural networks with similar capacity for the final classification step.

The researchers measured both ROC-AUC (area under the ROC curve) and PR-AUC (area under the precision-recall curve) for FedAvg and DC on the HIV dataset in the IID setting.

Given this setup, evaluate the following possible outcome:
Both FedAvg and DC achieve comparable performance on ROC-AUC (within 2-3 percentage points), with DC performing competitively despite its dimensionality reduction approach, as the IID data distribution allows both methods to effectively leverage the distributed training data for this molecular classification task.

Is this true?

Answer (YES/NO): NO